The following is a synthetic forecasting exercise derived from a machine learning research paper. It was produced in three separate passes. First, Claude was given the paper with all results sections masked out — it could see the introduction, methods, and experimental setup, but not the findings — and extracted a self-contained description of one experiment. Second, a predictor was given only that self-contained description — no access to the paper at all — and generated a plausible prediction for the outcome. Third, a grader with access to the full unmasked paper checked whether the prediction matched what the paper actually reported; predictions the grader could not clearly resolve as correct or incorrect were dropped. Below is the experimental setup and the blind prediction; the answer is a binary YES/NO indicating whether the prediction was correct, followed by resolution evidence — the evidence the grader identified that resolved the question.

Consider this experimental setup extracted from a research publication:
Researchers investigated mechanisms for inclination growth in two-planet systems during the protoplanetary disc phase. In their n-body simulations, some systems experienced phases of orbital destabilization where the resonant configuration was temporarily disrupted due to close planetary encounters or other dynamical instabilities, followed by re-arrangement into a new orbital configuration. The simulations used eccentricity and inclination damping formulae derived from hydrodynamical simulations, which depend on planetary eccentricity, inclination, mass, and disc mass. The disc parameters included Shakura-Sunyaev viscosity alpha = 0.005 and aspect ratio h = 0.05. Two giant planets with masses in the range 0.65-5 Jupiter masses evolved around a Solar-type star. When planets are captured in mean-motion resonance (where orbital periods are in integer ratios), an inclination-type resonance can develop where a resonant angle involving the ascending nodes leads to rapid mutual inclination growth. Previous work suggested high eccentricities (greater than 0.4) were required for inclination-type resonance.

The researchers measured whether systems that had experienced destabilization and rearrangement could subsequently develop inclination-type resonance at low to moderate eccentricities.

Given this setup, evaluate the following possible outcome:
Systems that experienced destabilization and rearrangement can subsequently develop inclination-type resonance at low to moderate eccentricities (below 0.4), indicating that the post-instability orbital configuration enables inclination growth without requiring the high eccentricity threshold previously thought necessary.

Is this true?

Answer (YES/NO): YES